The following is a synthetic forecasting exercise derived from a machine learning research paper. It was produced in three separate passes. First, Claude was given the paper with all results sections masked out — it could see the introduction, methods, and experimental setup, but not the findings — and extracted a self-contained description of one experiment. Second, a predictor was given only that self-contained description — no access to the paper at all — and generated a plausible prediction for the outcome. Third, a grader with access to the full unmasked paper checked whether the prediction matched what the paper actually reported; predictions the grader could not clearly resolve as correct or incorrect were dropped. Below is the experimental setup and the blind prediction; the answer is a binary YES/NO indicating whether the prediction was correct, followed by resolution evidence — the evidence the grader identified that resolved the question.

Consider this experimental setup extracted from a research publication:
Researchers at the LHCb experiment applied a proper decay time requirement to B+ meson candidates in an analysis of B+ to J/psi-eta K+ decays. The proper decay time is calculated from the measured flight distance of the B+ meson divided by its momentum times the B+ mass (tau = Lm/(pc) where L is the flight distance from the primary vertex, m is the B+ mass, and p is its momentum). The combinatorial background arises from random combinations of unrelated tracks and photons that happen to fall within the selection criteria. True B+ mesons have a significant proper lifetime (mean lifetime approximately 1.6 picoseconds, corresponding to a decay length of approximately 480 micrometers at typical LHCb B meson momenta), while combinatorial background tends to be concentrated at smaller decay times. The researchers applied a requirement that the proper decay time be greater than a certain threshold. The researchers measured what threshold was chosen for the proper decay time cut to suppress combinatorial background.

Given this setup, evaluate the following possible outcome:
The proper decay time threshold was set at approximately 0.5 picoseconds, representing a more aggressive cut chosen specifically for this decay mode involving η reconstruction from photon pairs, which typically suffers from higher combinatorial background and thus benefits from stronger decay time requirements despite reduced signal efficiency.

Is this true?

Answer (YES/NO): NO